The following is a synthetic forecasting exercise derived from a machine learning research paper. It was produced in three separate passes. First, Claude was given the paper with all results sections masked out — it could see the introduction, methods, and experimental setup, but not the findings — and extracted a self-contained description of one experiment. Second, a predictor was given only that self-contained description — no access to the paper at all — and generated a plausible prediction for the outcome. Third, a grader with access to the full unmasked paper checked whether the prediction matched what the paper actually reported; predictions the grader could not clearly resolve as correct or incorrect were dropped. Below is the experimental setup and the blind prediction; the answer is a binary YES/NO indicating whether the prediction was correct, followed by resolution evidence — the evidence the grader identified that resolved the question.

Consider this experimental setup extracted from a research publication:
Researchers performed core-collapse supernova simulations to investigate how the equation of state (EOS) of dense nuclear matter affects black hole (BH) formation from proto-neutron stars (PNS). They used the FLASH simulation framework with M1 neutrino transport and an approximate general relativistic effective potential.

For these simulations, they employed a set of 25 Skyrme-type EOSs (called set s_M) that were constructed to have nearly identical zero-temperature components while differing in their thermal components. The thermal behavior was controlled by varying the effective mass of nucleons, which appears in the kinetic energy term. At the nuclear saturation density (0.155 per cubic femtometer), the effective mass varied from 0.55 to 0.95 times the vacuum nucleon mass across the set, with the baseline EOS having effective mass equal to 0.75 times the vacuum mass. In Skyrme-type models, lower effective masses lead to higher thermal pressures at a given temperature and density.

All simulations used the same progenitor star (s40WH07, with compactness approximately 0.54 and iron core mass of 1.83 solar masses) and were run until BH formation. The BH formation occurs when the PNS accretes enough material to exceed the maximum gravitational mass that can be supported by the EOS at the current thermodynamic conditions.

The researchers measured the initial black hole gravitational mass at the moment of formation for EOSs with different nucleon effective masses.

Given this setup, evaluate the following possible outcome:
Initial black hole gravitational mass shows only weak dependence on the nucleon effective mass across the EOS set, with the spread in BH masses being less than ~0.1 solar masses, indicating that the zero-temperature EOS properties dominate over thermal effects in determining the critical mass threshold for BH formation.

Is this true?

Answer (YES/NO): NO